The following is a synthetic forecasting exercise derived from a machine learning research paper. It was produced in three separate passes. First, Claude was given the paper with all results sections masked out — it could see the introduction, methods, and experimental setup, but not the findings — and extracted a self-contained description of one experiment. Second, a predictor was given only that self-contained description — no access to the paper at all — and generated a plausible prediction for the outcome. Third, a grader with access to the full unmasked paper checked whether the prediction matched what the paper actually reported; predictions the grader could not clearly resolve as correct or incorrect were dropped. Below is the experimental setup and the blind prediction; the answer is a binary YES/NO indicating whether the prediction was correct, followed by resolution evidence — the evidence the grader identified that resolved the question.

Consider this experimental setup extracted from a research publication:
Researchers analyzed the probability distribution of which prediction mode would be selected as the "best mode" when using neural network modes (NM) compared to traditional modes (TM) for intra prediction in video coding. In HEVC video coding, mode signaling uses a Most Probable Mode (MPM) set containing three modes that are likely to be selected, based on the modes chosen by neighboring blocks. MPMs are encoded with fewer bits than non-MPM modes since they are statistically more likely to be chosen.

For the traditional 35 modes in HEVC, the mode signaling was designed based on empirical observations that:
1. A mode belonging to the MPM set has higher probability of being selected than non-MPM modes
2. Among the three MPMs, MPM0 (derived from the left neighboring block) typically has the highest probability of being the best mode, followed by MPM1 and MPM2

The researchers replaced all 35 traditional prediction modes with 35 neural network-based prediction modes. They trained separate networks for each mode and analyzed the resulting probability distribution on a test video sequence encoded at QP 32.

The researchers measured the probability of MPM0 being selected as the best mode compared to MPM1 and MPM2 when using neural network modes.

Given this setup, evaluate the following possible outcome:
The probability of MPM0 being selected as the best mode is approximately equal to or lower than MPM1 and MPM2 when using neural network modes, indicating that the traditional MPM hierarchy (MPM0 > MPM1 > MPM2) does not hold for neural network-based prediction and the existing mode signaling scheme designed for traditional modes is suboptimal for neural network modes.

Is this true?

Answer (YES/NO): NO